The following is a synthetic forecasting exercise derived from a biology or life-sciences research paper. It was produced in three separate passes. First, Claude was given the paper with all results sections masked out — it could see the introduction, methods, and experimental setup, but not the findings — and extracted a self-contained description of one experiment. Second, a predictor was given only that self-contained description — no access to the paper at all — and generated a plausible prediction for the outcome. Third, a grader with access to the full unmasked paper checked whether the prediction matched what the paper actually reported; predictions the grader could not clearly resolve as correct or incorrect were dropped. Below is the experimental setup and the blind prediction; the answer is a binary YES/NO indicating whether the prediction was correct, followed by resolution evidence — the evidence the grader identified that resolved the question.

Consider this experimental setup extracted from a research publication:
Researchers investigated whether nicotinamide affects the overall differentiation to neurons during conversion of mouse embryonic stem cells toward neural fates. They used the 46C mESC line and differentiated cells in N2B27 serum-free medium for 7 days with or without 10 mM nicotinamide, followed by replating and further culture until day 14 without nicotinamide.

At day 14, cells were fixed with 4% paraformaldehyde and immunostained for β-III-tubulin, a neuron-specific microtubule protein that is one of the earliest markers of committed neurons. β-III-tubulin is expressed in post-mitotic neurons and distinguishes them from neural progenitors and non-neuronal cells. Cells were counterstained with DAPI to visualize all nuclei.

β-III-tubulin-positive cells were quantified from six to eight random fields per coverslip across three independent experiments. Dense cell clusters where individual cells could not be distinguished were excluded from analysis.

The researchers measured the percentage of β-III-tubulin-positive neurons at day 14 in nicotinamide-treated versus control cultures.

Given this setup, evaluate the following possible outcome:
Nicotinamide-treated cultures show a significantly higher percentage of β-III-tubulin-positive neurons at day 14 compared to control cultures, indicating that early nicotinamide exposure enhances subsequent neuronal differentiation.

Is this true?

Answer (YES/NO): YES